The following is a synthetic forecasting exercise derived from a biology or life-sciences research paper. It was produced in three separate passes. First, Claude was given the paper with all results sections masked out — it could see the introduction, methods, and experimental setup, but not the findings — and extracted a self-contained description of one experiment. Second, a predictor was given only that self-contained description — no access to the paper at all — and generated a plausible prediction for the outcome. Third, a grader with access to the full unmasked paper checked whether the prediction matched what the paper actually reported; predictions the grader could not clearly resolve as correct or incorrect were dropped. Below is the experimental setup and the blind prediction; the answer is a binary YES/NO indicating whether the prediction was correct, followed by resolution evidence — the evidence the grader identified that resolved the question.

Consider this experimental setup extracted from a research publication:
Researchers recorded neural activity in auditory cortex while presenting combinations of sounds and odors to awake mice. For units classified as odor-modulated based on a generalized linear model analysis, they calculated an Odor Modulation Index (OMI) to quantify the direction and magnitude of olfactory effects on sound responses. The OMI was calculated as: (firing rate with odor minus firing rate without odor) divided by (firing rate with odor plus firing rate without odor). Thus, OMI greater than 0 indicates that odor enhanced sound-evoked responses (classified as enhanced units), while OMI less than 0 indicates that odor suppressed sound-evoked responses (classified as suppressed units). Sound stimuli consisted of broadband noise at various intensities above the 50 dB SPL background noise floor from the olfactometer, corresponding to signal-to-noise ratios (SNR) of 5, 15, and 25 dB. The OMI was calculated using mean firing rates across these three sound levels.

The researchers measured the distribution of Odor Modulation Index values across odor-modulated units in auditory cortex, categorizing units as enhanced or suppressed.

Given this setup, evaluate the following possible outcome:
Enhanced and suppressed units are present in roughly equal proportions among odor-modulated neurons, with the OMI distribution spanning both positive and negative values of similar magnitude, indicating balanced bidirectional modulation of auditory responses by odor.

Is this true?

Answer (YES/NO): YES